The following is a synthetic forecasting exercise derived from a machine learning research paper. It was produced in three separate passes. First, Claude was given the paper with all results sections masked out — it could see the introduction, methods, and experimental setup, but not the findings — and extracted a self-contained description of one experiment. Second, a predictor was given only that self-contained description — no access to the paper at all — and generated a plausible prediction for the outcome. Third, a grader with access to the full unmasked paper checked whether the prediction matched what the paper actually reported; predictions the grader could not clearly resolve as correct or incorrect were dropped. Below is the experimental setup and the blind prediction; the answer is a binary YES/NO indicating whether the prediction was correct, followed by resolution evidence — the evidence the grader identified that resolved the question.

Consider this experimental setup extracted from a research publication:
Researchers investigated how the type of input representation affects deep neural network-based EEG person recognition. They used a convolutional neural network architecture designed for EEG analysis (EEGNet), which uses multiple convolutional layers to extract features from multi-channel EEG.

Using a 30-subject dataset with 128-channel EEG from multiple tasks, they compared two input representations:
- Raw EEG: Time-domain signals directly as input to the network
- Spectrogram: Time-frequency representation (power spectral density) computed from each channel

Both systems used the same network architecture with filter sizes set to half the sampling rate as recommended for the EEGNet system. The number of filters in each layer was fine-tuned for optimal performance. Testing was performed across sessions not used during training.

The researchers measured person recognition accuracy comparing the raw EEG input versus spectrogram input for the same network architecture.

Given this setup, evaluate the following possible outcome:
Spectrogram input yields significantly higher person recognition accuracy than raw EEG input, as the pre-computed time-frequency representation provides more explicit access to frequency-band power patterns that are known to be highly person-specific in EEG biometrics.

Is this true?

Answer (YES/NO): YES